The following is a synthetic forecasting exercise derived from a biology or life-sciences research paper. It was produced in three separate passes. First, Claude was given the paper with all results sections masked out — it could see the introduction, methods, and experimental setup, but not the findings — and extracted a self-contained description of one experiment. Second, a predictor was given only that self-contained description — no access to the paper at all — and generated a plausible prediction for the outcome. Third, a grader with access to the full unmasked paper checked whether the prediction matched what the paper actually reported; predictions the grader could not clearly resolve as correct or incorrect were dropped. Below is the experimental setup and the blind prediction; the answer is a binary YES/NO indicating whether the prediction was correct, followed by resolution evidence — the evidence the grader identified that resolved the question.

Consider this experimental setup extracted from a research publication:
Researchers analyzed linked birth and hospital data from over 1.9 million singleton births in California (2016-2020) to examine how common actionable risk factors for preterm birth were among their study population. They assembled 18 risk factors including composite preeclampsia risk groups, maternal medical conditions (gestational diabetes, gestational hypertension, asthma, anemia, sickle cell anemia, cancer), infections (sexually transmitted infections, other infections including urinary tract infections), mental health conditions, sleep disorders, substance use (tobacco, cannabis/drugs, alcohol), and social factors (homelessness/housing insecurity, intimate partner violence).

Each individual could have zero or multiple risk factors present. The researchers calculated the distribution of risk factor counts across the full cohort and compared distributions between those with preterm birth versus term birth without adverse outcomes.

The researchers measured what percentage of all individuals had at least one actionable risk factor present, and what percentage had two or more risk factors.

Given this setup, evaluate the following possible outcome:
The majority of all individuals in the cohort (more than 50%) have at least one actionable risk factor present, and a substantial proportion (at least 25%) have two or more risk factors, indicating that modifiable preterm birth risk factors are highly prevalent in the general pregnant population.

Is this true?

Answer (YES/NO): YES